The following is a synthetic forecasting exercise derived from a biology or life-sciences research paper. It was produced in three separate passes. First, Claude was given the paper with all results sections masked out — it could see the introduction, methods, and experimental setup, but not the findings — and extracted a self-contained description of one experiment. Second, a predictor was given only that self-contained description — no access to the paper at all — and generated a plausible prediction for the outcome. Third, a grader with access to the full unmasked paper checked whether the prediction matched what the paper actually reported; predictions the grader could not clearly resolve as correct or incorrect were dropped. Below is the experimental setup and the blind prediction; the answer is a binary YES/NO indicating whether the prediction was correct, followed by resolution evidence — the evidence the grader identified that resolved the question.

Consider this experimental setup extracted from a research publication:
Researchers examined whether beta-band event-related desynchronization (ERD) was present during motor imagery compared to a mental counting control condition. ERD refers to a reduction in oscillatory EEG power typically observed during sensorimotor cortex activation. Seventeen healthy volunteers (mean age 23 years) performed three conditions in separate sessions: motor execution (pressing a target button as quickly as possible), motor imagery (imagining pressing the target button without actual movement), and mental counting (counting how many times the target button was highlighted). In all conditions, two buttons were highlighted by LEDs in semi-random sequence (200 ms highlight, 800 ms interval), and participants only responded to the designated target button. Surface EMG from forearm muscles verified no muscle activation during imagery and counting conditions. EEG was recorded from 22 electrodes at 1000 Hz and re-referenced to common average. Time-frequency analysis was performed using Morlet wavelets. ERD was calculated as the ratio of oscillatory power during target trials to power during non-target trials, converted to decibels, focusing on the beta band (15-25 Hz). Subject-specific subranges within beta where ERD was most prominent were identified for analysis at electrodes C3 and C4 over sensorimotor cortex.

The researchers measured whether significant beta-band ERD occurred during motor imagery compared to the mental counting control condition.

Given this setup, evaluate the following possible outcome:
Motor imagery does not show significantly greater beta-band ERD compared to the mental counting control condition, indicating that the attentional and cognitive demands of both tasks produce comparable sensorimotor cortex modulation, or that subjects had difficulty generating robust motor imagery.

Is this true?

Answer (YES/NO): NO